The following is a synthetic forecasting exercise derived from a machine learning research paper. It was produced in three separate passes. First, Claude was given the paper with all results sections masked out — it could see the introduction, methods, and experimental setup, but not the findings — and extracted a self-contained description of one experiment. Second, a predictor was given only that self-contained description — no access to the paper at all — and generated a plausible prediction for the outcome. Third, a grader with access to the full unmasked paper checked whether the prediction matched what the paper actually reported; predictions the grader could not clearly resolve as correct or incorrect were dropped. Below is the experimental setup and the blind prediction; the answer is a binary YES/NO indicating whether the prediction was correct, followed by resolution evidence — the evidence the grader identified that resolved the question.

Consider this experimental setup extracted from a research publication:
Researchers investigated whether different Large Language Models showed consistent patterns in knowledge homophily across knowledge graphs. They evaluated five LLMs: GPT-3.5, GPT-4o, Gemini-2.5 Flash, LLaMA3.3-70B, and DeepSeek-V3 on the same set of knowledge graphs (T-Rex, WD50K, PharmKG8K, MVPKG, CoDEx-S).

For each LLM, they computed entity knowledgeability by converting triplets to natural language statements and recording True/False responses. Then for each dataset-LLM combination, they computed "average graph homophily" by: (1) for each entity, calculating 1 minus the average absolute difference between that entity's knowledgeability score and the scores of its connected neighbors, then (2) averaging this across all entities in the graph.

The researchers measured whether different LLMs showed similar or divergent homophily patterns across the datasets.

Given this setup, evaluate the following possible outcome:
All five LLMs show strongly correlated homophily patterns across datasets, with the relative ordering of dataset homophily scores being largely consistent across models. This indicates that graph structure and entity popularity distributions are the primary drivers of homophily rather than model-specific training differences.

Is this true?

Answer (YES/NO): NO